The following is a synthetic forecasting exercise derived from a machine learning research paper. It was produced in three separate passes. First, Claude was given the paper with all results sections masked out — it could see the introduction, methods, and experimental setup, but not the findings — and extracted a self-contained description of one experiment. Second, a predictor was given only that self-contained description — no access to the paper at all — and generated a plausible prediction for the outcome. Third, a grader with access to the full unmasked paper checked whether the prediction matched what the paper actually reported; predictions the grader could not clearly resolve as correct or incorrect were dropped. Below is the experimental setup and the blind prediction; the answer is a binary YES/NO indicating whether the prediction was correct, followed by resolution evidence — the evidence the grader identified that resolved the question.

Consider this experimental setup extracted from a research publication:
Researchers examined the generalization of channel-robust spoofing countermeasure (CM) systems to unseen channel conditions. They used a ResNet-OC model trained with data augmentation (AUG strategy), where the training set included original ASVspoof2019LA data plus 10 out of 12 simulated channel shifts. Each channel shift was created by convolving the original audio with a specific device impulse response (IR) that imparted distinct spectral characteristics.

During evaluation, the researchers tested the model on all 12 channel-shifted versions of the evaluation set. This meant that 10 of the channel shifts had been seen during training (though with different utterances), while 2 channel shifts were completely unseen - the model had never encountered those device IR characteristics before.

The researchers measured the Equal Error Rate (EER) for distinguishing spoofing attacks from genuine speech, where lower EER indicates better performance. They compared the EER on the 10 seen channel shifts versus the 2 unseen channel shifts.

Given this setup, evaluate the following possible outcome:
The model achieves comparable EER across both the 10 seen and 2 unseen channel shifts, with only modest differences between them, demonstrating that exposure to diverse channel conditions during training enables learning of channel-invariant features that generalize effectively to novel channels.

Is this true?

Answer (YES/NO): YES